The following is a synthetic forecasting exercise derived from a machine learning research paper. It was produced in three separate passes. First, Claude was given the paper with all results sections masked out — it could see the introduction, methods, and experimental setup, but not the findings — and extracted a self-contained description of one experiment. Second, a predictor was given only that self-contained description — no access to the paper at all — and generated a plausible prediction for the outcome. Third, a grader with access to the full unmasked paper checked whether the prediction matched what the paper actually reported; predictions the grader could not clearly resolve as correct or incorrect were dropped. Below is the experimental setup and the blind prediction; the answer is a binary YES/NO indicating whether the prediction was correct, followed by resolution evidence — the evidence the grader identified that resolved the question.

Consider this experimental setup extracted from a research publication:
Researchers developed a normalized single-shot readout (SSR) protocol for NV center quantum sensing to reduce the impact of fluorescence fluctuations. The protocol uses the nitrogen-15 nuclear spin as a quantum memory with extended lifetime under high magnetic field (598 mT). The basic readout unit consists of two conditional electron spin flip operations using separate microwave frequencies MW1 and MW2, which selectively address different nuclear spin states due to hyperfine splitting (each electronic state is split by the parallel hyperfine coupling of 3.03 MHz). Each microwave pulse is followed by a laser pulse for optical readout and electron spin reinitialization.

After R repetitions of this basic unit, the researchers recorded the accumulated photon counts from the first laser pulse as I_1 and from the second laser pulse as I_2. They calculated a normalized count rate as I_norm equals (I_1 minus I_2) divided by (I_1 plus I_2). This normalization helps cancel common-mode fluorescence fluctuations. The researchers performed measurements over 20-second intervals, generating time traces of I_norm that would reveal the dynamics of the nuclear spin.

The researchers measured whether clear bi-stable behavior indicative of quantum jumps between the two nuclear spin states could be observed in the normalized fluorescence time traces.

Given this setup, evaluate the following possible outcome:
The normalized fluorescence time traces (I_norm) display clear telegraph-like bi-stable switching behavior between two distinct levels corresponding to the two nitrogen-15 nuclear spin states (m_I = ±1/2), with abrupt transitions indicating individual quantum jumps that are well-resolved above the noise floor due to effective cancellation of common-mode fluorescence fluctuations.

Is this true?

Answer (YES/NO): YES